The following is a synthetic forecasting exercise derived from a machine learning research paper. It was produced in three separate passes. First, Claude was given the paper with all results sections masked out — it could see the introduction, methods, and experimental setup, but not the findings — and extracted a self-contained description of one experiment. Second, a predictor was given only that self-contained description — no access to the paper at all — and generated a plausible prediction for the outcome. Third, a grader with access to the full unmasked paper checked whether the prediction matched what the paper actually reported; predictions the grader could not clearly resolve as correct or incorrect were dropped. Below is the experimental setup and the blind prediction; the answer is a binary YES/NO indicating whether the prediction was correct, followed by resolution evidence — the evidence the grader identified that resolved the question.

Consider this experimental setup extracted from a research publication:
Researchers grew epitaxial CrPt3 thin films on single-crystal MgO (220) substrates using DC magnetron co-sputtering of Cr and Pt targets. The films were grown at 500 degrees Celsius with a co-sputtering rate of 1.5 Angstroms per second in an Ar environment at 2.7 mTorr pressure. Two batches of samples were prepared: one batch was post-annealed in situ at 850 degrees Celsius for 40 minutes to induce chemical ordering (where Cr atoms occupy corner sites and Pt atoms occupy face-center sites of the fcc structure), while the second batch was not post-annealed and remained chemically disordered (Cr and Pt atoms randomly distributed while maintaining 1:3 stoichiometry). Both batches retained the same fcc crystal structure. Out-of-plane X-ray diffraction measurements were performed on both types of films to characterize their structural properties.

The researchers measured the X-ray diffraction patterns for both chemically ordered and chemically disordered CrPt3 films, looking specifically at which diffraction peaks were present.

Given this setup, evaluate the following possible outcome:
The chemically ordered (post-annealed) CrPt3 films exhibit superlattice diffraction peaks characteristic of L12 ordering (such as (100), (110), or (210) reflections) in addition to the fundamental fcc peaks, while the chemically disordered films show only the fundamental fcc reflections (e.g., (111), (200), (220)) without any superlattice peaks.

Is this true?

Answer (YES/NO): YES